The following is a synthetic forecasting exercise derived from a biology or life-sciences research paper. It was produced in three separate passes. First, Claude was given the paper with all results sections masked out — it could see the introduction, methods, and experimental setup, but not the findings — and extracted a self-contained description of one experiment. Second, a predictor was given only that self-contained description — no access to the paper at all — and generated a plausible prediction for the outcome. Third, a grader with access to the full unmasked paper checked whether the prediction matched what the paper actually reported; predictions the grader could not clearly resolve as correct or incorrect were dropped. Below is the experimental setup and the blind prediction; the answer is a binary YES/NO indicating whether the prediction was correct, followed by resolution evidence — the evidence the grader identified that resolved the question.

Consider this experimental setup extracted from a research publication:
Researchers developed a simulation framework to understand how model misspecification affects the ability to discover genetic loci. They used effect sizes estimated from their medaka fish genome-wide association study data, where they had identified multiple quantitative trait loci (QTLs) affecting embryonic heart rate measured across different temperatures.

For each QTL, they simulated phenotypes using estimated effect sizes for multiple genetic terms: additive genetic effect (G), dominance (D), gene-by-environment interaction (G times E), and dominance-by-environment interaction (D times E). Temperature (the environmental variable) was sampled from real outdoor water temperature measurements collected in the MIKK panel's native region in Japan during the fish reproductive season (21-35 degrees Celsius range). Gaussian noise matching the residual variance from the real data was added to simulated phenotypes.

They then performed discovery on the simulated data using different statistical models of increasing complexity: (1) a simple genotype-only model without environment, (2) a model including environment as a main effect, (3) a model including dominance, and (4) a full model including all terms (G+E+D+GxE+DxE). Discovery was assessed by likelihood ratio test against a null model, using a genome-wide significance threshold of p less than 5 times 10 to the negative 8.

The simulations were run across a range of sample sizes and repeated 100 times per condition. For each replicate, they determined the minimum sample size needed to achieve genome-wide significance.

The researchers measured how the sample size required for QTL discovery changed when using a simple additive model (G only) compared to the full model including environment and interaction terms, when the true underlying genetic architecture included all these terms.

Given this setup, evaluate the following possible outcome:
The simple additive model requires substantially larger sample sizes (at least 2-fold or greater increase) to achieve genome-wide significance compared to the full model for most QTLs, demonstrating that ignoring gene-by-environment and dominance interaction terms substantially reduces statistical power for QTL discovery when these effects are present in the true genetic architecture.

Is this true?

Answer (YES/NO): NO